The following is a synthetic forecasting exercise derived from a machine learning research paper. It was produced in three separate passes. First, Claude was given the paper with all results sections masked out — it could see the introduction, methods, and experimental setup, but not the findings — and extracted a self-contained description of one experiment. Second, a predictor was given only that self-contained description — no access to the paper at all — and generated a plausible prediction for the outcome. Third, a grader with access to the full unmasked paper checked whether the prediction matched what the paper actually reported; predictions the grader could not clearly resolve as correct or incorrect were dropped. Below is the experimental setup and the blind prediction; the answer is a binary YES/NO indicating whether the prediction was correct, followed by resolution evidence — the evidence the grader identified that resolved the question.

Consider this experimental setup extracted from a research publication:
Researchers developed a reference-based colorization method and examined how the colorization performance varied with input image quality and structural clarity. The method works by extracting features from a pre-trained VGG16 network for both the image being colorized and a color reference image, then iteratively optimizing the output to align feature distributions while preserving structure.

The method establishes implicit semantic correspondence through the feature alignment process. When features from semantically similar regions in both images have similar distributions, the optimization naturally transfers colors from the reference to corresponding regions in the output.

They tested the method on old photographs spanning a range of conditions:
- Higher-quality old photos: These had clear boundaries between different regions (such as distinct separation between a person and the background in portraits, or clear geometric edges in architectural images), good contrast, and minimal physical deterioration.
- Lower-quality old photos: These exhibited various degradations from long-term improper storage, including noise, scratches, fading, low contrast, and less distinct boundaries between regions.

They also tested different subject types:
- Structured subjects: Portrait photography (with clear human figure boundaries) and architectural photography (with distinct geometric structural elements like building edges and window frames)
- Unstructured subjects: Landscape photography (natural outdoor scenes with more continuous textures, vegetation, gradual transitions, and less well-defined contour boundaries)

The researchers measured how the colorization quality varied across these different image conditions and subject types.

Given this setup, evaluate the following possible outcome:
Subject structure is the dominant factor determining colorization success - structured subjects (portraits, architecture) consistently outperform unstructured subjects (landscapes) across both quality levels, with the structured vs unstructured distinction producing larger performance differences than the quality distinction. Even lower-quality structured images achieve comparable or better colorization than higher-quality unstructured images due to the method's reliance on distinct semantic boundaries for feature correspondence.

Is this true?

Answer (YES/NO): NO